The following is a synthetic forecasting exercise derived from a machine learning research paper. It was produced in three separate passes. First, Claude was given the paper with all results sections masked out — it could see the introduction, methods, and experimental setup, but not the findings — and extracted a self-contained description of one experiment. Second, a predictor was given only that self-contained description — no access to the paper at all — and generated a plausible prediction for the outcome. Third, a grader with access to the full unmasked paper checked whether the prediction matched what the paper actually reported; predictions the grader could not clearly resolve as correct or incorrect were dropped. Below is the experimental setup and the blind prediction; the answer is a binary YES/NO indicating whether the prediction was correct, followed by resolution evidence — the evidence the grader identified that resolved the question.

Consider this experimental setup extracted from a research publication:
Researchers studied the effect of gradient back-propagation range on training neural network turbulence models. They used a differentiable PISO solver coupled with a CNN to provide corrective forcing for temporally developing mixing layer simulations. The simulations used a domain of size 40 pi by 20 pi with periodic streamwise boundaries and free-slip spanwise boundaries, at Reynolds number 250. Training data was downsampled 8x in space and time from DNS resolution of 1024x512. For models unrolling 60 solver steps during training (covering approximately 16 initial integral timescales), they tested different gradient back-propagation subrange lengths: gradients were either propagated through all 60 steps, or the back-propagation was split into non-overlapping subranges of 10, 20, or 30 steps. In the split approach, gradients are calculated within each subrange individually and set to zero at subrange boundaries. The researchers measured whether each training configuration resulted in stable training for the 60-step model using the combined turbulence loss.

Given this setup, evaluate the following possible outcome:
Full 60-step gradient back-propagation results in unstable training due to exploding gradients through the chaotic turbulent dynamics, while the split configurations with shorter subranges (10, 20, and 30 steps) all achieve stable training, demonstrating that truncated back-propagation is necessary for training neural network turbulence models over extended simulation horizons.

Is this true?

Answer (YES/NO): YES